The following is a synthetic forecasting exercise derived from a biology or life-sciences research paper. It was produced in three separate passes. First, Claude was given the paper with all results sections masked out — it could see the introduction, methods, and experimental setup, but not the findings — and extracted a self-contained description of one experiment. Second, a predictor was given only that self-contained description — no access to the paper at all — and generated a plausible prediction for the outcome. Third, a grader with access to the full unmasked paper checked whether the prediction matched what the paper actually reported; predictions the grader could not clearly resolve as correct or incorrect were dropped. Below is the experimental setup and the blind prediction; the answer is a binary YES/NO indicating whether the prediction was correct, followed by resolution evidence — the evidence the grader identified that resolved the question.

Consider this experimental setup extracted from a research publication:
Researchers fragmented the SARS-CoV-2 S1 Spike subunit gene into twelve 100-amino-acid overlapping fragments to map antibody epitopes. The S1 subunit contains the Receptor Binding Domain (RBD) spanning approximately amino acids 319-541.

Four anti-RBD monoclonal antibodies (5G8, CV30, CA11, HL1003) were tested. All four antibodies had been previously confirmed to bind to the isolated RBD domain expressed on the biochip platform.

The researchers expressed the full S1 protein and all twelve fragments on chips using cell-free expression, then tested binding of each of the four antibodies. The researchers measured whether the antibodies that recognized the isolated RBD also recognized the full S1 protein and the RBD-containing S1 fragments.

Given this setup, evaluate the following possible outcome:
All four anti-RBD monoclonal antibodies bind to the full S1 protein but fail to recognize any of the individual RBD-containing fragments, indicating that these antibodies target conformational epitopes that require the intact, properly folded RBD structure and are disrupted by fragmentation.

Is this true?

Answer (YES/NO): NO